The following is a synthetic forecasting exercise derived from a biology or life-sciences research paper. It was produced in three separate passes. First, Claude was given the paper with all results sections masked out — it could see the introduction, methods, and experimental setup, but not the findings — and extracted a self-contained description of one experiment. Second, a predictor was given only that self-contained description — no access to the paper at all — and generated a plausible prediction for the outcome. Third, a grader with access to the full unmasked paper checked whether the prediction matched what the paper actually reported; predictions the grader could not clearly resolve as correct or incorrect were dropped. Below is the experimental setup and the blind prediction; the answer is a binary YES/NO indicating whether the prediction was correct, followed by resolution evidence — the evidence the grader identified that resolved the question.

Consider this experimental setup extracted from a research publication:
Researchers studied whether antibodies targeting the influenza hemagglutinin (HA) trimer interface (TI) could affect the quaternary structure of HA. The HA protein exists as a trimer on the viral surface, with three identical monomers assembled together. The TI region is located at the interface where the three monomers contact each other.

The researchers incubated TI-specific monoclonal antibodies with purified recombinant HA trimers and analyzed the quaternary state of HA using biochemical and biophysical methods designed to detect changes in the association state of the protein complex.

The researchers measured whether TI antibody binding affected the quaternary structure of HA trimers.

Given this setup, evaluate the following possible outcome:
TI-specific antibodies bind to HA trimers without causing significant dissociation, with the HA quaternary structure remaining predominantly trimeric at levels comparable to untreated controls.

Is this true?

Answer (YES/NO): NO